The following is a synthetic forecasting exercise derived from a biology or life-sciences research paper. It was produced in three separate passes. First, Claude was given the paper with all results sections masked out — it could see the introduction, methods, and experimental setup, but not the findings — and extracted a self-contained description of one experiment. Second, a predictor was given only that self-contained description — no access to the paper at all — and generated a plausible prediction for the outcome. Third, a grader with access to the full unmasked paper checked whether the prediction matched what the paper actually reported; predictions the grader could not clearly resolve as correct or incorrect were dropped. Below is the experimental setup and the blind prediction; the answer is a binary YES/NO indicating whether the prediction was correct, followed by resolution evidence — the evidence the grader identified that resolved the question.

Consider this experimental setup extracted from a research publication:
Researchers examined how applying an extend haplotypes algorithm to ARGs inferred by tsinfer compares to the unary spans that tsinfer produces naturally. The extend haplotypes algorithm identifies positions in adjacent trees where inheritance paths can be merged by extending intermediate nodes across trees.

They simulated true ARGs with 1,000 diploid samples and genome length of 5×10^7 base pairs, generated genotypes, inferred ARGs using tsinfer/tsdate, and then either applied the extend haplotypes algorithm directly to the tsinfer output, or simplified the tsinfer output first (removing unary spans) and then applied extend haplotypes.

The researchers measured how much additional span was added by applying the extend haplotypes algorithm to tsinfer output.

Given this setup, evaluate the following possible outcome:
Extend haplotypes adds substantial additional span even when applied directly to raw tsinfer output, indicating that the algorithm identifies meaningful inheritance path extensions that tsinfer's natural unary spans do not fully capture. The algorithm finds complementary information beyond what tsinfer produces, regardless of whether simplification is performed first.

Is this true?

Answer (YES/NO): NO